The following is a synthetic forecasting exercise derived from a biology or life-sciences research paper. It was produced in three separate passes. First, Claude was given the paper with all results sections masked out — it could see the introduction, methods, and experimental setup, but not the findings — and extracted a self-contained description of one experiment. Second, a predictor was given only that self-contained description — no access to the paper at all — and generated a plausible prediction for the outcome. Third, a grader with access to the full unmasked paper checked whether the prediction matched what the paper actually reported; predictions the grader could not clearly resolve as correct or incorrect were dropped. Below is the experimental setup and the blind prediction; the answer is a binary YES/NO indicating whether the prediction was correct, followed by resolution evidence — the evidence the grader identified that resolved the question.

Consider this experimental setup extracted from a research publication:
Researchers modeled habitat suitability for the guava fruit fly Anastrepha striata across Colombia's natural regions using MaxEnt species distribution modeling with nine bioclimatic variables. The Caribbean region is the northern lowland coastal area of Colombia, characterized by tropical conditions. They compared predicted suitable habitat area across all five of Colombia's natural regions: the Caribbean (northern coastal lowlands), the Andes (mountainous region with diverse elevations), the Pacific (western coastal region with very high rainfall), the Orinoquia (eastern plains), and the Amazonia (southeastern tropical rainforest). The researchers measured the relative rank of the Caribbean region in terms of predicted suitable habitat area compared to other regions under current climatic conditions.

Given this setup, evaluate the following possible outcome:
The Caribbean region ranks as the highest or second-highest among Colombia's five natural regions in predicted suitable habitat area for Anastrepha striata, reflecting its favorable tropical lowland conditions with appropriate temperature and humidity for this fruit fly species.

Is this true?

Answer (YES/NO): YES